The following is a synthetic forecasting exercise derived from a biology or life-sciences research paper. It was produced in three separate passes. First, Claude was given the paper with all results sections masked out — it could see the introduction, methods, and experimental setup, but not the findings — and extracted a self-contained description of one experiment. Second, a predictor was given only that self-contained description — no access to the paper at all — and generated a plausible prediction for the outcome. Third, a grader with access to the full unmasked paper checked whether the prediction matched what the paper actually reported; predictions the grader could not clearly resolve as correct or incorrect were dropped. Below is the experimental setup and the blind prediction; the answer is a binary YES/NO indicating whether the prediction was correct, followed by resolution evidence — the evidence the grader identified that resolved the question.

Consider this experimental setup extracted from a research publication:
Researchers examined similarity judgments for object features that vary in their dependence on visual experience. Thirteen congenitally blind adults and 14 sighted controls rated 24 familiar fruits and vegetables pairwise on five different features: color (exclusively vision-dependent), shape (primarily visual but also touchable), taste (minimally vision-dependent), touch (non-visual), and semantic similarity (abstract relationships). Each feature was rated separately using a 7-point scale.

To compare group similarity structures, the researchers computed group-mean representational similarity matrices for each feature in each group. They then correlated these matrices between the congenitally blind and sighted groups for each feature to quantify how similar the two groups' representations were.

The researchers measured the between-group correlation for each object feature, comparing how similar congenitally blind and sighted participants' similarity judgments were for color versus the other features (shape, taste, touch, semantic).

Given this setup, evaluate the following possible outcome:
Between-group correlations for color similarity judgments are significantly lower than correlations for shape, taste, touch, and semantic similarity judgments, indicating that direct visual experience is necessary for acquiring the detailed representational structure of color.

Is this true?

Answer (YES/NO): YES